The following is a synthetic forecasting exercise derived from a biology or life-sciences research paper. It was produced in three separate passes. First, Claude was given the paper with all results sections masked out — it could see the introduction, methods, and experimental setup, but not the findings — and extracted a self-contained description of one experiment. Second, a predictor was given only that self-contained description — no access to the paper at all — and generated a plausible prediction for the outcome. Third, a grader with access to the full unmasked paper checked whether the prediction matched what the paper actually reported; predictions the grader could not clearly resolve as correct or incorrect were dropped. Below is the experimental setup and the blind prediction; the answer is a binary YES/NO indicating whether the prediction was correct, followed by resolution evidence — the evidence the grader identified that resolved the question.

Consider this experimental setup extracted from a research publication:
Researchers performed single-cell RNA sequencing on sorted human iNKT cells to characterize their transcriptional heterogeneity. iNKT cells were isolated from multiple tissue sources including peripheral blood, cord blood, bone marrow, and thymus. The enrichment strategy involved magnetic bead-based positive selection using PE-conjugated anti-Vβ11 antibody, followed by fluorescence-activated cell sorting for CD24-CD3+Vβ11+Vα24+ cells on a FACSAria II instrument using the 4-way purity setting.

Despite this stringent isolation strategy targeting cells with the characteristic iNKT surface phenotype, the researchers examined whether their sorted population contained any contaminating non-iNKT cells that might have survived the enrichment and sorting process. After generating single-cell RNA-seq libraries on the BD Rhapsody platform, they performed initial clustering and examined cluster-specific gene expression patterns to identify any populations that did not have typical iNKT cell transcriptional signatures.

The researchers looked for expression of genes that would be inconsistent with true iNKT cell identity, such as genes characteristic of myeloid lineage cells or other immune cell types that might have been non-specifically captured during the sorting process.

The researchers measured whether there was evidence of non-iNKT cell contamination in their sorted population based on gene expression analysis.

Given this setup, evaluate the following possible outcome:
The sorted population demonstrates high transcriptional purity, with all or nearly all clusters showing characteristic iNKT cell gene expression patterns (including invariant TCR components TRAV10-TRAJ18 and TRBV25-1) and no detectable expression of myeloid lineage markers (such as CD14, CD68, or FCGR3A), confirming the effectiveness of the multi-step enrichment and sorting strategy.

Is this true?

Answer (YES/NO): NO